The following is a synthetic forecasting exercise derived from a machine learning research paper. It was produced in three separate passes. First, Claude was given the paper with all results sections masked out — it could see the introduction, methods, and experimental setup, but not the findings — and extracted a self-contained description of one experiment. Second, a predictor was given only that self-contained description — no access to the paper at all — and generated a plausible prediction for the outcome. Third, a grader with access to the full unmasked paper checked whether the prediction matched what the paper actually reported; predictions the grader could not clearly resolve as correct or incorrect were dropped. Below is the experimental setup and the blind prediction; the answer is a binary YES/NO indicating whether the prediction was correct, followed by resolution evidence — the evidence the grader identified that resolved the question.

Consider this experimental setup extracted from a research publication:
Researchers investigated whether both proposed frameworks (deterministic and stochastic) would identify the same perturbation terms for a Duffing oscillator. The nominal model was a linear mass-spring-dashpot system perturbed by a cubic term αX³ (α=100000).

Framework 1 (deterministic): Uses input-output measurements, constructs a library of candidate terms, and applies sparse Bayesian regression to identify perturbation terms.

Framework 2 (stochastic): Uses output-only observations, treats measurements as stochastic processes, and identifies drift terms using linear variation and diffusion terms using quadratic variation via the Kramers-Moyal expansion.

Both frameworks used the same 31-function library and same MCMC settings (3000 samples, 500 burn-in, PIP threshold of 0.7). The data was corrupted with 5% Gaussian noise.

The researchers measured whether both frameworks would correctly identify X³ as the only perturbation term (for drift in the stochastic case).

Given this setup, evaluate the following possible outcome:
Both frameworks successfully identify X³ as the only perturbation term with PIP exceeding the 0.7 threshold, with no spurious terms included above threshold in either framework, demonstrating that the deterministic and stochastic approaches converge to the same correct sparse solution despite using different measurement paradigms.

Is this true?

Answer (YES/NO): YES